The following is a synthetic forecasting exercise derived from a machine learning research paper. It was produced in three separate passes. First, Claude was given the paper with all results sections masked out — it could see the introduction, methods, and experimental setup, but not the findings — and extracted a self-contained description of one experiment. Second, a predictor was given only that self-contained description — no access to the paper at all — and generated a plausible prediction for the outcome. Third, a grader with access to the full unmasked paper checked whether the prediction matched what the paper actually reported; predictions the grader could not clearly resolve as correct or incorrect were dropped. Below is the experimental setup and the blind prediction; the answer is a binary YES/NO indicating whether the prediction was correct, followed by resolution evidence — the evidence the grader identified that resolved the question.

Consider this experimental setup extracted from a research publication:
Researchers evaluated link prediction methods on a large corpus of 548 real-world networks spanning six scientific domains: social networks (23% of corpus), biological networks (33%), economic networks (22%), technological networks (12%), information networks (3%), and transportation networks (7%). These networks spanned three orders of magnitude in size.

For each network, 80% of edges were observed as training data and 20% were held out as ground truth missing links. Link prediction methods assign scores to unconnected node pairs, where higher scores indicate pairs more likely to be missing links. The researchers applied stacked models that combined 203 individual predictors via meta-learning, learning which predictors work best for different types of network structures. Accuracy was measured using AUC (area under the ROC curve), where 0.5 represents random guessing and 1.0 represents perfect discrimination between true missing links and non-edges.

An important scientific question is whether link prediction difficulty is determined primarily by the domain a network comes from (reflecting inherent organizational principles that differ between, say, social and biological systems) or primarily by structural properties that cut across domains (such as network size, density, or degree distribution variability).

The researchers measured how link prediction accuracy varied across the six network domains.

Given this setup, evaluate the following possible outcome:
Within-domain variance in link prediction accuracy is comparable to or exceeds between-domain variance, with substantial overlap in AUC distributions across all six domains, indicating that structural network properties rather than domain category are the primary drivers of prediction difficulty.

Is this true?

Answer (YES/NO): NO